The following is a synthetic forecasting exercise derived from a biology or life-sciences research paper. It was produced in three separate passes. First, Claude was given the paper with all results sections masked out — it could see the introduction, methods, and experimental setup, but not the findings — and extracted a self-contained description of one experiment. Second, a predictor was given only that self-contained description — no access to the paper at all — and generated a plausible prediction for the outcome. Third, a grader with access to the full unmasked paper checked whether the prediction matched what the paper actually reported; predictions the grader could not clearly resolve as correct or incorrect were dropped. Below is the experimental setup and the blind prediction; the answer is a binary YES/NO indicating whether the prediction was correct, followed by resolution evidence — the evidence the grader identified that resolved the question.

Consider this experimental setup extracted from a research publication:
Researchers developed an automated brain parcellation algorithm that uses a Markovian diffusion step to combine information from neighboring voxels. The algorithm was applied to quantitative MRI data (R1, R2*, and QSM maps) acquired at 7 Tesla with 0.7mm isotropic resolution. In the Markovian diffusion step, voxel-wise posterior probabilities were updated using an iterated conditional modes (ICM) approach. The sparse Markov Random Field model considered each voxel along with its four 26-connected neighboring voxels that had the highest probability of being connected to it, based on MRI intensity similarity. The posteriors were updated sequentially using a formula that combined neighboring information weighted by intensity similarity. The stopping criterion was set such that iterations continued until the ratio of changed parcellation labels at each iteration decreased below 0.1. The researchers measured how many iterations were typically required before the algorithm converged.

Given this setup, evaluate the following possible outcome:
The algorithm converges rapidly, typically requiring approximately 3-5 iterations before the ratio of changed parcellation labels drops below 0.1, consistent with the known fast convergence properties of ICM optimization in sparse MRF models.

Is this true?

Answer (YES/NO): NO